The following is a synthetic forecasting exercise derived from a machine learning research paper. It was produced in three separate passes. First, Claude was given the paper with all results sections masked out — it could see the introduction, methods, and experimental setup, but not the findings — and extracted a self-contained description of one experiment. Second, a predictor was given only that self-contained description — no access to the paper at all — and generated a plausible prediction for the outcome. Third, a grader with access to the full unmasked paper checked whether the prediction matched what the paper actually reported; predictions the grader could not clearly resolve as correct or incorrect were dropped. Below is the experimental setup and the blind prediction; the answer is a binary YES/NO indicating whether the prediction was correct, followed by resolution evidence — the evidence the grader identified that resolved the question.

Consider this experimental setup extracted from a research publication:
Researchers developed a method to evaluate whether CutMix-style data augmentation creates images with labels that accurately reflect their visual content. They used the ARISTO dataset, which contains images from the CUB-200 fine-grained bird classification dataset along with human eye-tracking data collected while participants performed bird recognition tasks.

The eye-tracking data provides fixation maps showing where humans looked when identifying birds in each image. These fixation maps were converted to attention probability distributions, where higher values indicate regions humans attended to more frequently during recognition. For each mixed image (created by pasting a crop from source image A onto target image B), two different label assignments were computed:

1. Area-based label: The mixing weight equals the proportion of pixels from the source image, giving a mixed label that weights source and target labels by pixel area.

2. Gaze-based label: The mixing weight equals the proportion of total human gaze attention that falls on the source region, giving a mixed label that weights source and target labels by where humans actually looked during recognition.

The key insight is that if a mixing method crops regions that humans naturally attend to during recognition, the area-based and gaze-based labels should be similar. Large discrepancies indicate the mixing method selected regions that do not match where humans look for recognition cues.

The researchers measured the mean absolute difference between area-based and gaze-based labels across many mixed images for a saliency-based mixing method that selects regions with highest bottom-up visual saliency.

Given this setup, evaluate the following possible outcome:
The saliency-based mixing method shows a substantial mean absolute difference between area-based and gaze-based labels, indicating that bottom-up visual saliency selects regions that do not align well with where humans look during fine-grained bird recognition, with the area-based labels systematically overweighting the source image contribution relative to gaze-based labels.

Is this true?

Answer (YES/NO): NO